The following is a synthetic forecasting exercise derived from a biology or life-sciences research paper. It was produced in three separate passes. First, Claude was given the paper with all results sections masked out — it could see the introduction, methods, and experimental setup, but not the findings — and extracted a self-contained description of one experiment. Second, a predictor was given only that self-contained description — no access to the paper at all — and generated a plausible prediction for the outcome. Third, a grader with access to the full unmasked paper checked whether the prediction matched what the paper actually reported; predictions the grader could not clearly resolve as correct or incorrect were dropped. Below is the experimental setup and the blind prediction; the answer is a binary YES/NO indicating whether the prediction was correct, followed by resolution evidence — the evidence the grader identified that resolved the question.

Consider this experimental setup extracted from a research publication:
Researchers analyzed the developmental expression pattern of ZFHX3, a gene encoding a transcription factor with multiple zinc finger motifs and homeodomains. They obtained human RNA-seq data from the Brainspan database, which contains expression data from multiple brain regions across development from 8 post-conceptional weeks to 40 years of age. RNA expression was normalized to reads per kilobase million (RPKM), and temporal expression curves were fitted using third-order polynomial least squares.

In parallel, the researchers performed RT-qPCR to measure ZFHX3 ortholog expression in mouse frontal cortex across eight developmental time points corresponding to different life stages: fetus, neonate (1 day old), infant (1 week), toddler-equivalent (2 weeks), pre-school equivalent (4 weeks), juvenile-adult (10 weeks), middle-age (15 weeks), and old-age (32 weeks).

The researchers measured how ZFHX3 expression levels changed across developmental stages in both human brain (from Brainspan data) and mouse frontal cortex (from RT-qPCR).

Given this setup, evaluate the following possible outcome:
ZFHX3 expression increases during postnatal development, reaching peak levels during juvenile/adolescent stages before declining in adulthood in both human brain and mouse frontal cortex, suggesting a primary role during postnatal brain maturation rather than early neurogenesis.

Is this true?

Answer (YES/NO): NO